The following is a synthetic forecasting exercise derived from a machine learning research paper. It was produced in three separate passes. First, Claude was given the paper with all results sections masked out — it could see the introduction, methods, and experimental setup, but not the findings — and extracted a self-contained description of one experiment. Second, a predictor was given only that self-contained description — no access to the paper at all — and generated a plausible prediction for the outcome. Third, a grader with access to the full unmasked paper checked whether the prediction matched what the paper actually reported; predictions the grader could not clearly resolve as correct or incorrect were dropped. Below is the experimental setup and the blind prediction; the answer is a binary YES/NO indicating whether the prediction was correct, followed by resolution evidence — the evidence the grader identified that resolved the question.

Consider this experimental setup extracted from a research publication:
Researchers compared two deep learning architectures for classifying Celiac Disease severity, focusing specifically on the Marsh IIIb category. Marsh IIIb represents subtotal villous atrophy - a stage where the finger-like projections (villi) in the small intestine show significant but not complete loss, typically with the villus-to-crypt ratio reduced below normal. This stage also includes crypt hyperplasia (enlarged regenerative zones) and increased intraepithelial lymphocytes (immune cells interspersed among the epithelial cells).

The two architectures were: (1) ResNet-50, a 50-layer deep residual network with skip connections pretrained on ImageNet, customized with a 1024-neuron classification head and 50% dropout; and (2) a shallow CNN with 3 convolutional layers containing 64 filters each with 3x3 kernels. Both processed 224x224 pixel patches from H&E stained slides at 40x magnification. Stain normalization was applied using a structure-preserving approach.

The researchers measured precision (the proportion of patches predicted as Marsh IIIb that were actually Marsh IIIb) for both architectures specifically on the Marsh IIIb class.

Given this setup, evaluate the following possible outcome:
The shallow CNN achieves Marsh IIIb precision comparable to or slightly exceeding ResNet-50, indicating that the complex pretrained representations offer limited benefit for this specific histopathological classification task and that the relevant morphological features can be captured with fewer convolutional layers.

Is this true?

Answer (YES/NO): YES